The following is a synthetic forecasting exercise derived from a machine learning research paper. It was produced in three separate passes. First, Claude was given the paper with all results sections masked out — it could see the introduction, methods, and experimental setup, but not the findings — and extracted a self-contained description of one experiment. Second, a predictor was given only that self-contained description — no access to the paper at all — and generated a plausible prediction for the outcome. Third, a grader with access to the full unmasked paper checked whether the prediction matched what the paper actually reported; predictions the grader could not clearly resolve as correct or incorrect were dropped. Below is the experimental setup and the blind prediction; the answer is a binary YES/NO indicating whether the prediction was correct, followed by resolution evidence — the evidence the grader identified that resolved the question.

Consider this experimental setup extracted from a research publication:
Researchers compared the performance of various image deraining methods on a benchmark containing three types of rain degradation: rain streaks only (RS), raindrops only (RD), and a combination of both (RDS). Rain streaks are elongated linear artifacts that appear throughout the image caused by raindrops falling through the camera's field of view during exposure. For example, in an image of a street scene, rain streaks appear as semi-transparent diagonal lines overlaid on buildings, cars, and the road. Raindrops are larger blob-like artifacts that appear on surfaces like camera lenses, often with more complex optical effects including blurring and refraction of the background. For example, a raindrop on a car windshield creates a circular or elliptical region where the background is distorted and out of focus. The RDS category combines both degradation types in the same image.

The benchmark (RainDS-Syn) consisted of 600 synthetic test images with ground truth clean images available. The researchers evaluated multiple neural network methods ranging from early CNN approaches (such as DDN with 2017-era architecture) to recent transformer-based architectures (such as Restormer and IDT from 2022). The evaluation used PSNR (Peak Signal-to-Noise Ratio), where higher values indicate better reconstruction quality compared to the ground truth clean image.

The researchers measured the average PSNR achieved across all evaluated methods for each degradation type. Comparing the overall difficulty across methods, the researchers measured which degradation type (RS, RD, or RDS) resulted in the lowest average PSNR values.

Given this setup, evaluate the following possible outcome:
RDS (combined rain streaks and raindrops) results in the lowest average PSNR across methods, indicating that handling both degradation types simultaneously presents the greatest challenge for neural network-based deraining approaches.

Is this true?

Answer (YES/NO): YES